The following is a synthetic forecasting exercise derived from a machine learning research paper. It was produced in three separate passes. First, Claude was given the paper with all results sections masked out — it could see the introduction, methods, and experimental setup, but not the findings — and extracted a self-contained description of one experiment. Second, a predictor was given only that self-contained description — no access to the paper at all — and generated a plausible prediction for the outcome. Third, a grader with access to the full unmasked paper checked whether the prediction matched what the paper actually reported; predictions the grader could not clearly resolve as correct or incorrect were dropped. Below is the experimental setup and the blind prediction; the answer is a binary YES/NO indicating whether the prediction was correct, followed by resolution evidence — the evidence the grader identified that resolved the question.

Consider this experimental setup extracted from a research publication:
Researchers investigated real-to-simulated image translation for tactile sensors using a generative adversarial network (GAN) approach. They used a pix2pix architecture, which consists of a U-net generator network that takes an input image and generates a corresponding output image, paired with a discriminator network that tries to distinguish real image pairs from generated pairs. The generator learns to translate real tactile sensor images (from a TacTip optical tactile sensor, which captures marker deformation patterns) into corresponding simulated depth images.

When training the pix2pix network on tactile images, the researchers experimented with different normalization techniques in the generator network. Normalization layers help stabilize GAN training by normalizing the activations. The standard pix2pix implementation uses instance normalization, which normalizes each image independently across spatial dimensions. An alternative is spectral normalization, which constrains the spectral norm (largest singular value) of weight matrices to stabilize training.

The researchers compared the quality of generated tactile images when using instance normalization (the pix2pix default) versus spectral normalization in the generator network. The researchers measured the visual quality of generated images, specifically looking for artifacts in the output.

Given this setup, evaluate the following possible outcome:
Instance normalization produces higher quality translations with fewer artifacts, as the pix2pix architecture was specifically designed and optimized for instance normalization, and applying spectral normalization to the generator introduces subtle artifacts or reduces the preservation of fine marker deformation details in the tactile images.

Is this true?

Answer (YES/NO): NO